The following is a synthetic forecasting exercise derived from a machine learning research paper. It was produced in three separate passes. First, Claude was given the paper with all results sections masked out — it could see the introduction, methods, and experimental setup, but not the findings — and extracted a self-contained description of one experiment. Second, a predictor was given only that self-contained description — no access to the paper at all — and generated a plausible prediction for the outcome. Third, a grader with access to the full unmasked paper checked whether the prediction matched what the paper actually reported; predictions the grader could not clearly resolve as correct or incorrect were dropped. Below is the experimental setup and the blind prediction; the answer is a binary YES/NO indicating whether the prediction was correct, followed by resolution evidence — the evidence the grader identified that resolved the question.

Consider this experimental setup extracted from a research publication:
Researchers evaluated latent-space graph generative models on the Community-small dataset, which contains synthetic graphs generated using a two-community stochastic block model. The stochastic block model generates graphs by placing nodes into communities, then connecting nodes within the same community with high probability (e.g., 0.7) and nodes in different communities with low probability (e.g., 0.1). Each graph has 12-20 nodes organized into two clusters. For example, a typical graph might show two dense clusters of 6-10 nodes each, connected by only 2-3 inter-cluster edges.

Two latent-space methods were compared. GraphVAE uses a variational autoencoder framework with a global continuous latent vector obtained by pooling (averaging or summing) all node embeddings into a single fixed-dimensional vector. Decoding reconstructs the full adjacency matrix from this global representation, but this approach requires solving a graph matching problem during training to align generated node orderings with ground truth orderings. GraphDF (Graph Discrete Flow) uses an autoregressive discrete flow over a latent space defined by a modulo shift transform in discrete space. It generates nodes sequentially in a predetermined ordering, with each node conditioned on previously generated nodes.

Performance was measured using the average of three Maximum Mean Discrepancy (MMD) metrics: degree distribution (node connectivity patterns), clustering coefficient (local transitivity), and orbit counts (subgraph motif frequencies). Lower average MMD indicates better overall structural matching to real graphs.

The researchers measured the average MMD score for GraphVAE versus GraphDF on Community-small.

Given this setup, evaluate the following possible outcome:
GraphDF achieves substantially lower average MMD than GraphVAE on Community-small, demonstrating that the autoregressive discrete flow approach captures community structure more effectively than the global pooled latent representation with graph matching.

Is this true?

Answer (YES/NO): YES